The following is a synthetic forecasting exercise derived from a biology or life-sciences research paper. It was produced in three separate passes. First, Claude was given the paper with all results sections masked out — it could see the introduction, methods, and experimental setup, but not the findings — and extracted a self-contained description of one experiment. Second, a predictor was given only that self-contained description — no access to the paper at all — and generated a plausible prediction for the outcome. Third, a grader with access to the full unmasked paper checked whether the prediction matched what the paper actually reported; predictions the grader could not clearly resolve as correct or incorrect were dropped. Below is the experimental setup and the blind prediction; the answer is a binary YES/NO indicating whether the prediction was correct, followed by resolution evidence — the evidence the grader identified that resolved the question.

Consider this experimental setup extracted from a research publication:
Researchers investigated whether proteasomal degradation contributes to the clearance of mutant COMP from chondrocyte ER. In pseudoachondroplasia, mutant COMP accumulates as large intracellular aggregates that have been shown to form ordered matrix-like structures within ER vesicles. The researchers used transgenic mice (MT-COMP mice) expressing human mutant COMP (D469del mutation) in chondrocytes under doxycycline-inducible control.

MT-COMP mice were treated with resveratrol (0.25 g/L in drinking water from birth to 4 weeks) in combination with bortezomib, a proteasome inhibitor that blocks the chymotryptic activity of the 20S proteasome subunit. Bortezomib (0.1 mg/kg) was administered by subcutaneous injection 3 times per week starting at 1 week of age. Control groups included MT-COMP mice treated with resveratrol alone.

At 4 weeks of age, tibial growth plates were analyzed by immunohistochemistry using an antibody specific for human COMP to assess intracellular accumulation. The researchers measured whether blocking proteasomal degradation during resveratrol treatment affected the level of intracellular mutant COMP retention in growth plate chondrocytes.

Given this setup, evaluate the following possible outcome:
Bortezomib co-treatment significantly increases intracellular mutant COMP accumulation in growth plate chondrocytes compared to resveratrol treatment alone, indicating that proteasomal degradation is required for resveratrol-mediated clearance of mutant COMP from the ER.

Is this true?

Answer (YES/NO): NO